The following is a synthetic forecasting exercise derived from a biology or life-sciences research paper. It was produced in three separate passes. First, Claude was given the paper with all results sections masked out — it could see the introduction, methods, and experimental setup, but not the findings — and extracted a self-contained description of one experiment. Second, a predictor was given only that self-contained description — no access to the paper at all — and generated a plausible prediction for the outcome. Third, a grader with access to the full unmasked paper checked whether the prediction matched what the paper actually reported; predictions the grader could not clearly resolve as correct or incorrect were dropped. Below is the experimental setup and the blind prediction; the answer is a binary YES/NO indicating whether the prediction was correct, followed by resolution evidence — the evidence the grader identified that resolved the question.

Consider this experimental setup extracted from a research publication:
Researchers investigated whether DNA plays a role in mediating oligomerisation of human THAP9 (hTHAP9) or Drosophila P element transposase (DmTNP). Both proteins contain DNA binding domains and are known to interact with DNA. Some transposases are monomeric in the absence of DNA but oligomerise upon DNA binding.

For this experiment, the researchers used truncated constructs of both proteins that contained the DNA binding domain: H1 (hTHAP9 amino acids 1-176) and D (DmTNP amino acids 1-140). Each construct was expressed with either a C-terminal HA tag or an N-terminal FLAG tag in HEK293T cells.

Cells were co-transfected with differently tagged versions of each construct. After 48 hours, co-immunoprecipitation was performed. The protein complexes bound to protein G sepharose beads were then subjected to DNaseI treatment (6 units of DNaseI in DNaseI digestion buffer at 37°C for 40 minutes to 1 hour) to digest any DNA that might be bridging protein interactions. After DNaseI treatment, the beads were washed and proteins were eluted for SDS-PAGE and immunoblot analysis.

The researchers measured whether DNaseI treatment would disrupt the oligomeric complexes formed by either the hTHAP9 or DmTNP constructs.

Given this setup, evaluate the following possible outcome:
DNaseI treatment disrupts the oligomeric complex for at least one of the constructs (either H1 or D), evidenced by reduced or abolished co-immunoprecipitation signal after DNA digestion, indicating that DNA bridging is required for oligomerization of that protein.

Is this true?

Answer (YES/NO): YES